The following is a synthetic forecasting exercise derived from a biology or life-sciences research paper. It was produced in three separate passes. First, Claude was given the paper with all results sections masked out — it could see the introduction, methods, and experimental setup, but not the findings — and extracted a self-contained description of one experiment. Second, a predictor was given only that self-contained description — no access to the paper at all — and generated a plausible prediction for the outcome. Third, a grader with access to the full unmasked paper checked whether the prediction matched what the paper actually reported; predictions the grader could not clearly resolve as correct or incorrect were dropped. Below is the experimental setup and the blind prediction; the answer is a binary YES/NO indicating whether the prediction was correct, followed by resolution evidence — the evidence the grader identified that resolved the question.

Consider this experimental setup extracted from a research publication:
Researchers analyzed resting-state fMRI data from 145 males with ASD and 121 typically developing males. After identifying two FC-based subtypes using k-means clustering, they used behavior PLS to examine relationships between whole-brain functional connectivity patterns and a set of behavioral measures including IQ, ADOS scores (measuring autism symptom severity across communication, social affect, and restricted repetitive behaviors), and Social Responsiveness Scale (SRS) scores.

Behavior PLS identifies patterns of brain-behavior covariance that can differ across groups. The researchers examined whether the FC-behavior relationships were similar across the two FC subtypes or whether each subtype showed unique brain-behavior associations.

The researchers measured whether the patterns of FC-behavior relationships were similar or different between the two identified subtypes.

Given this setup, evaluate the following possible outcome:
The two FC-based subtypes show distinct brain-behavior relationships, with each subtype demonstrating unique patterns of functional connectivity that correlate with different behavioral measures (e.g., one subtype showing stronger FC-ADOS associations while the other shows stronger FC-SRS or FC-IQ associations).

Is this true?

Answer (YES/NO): YES